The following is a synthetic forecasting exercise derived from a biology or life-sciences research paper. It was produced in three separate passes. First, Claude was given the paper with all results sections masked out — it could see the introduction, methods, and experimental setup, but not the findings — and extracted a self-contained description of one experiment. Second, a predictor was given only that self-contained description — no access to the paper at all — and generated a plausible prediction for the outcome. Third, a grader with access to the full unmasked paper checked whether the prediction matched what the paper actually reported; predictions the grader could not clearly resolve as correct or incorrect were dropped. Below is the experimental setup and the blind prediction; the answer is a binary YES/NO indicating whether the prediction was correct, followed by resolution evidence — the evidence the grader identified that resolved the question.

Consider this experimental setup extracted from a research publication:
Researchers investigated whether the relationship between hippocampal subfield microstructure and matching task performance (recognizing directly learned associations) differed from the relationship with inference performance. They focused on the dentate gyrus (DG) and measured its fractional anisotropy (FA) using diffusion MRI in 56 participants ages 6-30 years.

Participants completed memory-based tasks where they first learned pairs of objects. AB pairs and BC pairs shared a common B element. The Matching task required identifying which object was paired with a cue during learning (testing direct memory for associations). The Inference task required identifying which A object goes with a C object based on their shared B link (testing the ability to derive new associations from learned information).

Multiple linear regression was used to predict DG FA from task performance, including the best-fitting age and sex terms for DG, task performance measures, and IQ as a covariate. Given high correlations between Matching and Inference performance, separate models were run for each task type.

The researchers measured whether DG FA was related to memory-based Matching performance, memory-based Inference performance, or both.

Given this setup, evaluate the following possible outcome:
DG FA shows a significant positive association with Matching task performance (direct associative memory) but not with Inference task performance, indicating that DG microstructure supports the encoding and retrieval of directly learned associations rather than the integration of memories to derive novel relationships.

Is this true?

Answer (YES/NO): NO